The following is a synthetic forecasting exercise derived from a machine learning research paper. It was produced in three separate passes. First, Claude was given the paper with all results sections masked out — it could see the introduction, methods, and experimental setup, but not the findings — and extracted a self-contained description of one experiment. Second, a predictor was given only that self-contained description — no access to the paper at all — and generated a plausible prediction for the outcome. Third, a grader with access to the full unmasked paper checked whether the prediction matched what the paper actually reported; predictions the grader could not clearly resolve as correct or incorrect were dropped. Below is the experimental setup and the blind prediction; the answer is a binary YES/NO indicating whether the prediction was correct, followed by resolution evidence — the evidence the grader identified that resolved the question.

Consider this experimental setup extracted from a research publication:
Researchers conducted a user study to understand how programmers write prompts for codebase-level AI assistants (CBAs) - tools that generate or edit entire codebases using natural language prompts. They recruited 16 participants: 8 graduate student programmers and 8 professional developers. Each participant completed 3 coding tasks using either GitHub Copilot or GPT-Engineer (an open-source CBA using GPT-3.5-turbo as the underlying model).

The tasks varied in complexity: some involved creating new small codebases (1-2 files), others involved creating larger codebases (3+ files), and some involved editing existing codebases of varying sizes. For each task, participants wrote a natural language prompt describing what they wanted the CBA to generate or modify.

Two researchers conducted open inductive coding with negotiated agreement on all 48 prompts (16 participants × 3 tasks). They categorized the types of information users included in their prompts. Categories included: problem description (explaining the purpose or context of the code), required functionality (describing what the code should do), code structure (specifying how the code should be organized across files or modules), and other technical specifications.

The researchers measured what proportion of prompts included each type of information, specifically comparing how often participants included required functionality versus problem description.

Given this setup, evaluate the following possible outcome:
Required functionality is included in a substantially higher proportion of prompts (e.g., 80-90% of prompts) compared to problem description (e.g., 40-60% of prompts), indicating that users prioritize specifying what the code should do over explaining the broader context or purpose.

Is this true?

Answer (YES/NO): YES